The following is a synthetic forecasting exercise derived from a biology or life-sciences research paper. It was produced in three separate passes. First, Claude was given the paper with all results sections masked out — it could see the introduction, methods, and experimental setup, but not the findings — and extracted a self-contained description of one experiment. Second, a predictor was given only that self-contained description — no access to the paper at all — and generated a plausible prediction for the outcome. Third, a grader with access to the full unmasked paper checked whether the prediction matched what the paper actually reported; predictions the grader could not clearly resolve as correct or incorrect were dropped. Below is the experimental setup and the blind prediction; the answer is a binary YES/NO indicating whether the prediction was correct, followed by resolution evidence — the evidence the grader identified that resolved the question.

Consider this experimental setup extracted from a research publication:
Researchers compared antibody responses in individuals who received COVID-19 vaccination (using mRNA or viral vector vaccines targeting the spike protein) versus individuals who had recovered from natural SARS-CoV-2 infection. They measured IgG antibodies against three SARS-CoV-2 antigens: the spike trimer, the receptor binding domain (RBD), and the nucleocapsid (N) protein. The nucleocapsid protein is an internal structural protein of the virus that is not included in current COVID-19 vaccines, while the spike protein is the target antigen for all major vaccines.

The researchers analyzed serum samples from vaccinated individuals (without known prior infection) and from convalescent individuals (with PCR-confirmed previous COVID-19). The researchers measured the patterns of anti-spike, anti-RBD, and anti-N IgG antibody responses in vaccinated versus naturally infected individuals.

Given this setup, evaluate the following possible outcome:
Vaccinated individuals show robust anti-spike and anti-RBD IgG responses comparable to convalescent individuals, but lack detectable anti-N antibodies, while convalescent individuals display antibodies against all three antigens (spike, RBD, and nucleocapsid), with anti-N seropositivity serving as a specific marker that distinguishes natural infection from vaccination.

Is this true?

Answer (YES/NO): YES